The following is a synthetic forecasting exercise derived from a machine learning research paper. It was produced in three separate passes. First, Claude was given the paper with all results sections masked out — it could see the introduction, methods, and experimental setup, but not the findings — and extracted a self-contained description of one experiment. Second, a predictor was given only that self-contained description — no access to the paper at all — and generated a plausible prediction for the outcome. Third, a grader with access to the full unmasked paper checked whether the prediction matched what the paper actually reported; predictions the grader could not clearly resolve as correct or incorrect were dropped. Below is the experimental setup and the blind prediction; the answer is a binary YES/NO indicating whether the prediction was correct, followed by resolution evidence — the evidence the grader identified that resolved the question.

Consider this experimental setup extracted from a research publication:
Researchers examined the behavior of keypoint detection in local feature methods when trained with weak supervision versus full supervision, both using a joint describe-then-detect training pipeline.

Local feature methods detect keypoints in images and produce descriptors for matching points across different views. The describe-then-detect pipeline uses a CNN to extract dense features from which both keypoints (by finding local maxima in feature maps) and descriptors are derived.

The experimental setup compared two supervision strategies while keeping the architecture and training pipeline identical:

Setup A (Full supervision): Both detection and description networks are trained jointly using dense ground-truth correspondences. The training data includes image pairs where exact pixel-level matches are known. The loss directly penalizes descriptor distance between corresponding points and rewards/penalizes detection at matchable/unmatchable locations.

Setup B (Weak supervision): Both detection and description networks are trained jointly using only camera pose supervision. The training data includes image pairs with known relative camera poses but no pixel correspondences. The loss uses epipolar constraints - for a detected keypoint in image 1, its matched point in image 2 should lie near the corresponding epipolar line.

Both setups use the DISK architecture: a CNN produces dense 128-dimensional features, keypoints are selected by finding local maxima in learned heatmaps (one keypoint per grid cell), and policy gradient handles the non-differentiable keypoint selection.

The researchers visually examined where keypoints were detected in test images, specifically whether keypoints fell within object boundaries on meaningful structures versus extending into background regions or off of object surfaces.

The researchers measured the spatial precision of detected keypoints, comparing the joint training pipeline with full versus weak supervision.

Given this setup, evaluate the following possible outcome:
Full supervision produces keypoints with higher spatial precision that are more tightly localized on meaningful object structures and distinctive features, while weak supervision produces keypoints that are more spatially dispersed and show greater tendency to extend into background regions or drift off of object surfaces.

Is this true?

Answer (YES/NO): YES